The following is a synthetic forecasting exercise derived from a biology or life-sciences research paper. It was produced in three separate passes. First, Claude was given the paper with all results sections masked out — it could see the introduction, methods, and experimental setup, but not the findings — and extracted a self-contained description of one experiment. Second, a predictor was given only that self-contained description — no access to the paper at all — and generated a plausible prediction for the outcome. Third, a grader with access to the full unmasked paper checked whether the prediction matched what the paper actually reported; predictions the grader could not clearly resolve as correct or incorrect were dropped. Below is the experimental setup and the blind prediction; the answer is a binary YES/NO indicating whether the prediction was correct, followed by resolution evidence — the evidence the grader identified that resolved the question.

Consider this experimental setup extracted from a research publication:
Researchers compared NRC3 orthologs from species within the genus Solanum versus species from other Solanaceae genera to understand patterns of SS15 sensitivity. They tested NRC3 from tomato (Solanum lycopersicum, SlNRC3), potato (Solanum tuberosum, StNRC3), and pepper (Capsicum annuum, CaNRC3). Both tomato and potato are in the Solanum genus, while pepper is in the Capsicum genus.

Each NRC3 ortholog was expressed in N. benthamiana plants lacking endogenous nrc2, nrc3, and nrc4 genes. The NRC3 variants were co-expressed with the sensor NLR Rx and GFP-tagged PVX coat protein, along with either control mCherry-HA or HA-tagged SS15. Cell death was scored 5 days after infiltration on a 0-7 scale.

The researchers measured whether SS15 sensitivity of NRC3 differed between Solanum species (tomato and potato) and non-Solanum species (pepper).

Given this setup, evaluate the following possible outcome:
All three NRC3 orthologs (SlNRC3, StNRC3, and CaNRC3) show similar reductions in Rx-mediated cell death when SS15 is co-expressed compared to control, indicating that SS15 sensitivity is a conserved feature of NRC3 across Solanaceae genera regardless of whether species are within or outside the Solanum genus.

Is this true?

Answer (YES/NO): NO